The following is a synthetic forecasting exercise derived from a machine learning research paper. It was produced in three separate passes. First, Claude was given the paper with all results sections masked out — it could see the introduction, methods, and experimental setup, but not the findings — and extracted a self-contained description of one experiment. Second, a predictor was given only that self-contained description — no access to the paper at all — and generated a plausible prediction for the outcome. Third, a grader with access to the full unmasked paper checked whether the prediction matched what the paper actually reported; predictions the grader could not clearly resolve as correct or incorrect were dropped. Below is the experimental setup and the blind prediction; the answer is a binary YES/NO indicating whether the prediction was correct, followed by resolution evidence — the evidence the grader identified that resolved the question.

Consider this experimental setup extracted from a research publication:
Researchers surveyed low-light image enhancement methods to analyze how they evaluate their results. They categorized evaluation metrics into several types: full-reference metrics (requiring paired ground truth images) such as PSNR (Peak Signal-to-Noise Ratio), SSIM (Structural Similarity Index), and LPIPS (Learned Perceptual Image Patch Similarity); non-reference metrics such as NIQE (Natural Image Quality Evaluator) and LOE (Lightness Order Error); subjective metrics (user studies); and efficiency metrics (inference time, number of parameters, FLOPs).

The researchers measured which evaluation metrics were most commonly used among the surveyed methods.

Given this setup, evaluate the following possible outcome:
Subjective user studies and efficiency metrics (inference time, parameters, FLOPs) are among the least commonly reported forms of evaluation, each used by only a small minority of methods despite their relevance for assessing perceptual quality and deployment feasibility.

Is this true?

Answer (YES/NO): NO